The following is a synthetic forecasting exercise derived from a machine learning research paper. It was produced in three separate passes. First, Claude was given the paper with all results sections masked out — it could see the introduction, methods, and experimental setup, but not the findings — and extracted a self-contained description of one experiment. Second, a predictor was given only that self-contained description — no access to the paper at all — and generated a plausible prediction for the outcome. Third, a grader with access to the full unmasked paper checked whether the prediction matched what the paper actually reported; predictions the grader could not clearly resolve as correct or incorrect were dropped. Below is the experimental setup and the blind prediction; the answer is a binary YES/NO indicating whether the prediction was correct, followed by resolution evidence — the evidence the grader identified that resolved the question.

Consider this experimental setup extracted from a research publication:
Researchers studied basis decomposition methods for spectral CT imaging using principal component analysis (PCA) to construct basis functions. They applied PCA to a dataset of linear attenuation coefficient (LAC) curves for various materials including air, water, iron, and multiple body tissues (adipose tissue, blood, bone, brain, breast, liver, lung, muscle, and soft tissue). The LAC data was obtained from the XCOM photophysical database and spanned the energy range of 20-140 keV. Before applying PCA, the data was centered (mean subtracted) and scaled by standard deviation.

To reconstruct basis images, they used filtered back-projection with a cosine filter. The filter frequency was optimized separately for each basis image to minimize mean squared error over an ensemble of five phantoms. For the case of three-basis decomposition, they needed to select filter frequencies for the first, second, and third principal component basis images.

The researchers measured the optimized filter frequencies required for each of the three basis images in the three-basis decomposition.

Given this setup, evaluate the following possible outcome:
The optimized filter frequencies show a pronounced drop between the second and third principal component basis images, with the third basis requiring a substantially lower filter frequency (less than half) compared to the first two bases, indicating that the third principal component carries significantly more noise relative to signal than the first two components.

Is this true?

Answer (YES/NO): NO